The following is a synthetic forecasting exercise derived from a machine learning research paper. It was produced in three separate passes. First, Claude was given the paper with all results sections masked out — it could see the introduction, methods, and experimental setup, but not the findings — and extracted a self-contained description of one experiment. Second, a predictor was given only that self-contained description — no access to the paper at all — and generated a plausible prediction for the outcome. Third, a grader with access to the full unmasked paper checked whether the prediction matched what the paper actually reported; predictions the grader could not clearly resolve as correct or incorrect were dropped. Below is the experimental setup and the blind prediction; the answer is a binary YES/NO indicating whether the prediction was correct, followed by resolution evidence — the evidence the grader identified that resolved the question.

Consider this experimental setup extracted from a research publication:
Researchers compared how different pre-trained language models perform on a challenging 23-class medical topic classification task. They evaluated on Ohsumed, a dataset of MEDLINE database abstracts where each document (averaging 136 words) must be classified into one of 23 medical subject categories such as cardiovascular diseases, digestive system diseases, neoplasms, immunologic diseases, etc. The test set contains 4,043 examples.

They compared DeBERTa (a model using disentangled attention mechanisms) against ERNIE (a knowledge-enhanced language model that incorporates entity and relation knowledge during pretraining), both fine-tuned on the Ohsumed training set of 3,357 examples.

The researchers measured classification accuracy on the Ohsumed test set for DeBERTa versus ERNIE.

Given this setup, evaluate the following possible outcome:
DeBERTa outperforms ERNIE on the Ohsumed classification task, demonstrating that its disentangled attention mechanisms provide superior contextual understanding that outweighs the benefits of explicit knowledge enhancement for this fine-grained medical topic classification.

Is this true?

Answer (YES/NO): YES